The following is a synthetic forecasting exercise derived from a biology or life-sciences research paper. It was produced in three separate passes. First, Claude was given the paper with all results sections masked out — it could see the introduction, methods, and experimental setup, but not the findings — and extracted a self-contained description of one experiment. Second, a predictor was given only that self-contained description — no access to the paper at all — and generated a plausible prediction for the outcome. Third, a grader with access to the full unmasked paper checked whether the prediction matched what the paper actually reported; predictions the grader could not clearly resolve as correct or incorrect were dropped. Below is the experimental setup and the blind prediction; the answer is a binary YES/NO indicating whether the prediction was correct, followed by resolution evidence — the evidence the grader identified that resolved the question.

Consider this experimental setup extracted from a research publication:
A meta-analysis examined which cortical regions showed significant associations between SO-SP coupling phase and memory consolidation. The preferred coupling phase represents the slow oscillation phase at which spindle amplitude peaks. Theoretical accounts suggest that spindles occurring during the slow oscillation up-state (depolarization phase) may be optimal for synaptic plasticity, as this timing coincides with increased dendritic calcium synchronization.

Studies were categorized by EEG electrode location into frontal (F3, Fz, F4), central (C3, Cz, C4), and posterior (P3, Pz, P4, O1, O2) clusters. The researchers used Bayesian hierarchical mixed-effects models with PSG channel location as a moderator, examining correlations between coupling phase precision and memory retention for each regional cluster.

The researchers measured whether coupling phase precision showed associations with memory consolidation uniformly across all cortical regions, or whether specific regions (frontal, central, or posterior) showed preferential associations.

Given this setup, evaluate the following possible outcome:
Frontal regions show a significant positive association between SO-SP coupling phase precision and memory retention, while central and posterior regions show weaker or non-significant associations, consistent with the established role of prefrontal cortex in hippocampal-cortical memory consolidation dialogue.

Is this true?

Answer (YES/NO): YES